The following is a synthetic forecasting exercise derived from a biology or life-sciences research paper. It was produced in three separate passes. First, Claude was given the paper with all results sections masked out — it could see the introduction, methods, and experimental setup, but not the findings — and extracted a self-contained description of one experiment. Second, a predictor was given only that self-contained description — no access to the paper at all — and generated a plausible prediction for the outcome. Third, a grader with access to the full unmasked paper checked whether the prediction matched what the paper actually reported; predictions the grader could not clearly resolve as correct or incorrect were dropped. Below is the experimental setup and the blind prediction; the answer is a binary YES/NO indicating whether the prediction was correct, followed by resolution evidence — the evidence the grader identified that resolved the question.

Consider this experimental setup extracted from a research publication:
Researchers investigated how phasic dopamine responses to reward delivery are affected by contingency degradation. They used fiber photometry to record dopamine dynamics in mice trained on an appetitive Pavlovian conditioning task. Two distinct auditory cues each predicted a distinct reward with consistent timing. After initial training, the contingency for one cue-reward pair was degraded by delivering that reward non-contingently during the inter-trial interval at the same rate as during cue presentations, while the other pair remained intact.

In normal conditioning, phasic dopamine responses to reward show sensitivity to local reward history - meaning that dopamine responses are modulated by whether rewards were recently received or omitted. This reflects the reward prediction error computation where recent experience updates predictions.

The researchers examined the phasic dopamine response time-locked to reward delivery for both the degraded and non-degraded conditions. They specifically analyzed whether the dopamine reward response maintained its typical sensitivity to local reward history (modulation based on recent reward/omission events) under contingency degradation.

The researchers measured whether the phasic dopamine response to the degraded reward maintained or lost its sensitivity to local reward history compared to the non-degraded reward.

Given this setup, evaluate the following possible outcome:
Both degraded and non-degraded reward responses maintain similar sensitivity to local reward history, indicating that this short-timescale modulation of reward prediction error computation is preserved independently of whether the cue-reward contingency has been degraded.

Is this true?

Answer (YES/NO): NO